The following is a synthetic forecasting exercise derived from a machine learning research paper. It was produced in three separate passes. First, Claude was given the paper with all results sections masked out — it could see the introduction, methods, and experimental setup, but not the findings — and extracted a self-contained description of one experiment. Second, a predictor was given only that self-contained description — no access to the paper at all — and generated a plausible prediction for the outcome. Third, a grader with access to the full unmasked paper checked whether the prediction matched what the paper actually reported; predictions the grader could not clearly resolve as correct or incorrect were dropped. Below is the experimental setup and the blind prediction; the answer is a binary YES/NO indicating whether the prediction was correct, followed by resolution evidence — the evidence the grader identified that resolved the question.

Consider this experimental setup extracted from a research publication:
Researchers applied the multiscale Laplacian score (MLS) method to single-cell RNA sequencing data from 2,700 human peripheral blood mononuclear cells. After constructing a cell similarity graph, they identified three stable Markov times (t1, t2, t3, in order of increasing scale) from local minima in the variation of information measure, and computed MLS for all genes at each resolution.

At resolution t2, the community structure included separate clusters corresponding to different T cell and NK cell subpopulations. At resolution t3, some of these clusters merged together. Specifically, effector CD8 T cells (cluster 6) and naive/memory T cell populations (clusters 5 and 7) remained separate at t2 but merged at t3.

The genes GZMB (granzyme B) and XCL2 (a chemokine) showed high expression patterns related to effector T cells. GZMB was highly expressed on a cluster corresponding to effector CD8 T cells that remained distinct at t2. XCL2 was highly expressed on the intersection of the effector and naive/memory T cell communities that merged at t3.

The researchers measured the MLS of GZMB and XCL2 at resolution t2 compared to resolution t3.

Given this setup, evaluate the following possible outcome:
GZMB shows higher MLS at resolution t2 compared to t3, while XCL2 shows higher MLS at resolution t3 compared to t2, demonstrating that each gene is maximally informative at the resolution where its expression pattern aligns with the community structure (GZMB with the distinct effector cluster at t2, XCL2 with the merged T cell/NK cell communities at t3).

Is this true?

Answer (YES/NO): NO